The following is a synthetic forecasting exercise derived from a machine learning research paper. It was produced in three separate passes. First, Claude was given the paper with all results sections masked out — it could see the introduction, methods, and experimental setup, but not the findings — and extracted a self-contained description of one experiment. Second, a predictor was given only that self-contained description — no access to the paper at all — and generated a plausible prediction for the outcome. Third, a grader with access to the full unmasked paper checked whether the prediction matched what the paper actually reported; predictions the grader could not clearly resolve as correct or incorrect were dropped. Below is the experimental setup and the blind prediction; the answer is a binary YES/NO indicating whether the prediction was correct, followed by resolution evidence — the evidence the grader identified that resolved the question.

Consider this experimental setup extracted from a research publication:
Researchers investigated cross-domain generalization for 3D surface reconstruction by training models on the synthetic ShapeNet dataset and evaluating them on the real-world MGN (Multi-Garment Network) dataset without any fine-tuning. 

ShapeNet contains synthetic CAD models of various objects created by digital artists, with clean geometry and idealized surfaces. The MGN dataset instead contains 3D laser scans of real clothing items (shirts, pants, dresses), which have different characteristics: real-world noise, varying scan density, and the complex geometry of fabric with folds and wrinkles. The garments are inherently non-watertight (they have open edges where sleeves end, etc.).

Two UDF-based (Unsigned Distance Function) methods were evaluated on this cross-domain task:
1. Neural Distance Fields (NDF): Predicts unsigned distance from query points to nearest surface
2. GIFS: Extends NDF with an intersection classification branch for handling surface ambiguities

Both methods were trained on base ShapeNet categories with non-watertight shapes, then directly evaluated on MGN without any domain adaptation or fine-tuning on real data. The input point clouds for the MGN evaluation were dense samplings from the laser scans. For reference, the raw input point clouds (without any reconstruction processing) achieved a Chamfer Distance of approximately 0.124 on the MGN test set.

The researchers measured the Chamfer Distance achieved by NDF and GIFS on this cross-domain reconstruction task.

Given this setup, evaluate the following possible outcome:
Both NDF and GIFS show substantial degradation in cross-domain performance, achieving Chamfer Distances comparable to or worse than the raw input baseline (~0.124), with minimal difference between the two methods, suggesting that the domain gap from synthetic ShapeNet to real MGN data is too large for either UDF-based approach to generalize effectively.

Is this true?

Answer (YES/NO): NO